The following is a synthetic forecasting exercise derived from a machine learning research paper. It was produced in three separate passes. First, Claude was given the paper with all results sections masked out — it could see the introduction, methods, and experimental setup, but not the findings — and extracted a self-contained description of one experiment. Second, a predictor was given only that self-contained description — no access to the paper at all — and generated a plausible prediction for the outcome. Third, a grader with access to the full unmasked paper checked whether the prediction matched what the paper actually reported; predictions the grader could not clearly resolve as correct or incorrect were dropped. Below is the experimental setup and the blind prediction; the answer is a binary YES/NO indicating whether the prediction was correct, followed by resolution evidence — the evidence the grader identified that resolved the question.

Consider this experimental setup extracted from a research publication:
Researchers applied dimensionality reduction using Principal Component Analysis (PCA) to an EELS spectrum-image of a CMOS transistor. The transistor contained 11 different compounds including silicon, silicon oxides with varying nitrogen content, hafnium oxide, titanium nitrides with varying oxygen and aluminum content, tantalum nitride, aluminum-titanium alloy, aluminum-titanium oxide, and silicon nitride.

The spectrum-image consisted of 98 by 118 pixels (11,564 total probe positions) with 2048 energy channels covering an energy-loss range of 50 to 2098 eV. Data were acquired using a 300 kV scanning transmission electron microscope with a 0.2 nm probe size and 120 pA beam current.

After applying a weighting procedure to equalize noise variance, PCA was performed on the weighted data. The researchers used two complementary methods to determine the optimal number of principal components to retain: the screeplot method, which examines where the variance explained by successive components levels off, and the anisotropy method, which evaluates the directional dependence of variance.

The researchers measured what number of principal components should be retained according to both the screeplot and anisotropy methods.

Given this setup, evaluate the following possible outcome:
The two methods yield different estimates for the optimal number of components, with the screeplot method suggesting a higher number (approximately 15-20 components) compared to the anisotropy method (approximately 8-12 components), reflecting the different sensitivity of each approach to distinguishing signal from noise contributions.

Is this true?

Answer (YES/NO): NO